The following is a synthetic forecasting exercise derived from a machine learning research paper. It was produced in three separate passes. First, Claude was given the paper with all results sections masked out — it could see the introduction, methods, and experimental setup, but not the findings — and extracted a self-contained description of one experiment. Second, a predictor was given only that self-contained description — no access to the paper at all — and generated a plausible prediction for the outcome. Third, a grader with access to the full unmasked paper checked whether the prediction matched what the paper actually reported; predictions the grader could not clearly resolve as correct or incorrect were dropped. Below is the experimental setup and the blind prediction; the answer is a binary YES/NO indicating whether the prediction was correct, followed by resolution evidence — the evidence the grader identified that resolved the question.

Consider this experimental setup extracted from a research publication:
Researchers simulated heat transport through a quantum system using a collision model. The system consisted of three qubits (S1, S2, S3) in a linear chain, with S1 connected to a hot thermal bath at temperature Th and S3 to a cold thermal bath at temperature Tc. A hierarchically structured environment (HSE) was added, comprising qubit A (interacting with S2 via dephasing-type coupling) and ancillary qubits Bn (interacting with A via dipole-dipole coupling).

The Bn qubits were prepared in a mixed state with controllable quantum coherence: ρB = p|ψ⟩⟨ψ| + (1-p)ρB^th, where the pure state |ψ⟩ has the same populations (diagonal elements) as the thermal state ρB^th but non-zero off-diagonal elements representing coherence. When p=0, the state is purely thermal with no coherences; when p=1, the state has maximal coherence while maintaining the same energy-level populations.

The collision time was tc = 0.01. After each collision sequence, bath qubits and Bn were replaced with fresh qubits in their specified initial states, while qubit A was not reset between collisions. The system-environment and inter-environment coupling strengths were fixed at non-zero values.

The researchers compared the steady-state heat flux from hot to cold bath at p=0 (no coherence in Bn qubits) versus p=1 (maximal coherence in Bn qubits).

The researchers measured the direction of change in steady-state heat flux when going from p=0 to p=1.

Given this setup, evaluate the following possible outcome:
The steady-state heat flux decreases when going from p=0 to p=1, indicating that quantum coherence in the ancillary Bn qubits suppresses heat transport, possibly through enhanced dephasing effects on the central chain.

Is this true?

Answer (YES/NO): NO